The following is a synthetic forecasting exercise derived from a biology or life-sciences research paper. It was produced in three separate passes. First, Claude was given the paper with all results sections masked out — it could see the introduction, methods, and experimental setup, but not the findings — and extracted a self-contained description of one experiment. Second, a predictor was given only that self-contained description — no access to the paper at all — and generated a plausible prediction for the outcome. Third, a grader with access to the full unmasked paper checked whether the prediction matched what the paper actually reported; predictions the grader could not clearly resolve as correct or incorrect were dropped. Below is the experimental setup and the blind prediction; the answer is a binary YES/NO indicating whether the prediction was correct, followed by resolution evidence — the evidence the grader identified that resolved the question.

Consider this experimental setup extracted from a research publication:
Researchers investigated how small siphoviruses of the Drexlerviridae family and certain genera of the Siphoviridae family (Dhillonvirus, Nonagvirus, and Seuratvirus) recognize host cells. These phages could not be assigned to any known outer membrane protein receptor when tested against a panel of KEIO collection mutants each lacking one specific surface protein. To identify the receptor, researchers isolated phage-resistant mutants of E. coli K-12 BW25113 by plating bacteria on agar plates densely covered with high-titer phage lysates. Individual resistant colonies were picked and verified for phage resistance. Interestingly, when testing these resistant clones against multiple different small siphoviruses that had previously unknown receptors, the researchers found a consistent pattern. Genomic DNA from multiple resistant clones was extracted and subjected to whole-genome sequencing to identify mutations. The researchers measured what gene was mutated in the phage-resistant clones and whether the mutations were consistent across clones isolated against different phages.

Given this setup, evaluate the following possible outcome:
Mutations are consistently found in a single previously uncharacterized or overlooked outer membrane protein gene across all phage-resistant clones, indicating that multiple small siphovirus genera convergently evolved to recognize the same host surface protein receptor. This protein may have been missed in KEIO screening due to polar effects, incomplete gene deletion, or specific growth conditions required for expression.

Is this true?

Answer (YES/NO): NO